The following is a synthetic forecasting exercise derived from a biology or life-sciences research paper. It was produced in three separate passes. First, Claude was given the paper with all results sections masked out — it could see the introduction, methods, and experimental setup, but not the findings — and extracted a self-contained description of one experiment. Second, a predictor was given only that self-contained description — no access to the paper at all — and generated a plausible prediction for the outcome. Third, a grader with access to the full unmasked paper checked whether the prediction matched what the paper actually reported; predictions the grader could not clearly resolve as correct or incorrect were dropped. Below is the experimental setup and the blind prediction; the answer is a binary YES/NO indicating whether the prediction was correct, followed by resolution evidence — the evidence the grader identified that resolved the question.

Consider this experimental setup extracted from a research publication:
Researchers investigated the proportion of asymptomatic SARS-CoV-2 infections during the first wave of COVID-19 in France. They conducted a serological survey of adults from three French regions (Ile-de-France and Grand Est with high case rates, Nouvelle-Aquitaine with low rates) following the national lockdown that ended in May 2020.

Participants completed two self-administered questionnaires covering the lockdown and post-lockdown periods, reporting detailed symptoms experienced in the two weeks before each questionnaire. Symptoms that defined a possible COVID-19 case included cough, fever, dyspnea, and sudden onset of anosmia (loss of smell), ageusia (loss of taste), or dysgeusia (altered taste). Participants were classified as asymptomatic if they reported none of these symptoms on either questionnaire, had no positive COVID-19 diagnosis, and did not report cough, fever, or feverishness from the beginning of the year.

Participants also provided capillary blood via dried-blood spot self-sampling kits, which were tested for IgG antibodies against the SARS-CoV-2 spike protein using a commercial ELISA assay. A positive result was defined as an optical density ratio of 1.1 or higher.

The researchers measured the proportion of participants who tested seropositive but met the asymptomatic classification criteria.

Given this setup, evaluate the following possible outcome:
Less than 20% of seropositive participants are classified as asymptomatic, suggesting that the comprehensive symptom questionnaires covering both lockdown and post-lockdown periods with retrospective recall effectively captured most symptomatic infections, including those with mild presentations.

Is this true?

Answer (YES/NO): NO